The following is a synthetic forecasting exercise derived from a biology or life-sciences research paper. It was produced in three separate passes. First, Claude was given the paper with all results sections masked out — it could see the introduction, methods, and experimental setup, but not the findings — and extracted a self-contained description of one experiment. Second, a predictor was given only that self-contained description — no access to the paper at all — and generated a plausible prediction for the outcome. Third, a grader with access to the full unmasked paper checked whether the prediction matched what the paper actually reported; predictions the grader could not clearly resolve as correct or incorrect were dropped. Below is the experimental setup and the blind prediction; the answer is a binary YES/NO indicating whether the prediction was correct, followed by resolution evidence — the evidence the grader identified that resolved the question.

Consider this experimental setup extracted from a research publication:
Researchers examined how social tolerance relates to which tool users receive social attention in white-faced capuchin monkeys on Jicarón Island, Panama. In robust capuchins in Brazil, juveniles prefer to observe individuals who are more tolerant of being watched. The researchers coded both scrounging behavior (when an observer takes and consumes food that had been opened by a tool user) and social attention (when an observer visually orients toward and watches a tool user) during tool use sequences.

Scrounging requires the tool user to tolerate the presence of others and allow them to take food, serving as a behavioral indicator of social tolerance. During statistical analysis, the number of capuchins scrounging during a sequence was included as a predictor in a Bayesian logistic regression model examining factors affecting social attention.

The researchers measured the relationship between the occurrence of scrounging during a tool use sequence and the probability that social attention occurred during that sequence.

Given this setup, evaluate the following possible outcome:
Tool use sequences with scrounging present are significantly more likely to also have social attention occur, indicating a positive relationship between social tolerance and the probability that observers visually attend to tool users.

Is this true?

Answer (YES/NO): YES